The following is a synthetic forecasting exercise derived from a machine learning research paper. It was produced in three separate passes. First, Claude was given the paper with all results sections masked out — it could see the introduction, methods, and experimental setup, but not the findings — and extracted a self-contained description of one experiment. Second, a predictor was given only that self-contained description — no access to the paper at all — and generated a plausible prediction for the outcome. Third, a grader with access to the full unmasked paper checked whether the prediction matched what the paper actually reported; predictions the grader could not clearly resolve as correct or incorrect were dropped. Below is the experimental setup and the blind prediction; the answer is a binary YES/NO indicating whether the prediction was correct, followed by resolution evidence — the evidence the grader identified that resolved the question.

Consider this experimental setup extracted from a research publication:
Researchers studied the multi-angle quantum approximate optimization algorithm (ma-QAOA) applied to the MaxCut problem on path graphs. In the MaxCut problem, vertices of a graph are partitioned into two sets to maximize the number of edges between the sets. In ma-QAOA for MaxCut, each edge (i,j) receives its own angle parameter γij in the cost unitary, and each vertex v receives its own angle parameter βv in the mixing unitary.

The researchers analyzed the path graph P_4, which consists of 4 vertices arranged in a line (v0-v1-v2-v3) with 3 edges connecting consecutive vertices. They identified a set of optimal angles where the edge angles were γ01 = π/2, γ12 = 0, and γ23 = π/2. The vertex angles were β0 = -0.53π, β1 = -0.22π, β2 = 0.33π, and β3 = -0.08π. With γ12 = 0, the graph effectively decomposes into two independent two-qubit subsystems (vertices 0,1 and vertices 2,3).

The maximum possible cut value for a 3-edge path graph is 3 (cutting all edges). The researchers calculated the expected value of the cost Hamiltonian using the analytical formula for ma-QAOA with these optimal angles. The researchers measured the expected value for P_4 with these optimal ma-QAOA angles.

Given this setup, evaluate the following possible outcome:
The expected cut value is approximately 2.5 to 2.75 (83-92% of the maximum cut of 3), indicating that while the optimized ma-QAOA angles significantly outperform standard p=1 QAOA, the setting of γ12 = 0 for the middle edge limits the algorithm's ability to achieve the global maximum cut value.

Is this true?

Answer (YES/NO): YES